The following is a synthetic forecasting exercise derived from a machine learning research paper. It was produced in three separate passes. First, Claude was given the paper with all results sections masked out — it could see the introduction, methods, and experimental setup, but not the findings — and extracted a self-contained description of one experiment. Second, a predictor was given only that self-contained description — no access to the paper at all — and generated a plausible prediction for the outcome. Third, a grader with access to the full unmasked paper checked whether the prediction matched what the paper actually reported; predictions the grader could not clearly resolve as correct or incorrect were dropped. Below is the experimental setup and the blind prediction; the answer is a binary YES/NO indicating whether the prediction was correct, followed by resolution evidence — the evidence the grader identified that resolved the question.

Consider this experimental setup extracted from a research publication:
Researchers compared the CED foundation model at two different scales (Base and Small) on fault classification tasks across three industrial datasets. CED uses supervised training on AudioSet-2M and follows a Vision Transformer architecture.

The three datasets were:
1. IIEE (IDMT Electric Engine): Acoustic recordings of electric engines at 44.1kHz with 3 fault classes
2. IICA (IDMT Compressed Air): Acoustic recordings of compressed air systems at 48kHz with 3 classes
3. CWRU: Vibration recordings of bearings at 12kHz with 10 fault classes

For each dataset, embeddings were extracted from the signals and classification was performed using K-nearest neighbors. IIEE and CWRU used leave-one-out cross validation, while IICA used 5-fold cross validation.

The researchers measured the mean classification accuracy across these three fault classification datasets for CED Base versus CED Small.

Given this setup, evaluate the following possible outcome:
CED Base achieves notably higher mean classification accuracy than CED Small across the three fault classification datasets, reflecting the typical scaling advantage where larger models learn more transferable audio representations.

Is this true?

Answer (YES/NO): NO